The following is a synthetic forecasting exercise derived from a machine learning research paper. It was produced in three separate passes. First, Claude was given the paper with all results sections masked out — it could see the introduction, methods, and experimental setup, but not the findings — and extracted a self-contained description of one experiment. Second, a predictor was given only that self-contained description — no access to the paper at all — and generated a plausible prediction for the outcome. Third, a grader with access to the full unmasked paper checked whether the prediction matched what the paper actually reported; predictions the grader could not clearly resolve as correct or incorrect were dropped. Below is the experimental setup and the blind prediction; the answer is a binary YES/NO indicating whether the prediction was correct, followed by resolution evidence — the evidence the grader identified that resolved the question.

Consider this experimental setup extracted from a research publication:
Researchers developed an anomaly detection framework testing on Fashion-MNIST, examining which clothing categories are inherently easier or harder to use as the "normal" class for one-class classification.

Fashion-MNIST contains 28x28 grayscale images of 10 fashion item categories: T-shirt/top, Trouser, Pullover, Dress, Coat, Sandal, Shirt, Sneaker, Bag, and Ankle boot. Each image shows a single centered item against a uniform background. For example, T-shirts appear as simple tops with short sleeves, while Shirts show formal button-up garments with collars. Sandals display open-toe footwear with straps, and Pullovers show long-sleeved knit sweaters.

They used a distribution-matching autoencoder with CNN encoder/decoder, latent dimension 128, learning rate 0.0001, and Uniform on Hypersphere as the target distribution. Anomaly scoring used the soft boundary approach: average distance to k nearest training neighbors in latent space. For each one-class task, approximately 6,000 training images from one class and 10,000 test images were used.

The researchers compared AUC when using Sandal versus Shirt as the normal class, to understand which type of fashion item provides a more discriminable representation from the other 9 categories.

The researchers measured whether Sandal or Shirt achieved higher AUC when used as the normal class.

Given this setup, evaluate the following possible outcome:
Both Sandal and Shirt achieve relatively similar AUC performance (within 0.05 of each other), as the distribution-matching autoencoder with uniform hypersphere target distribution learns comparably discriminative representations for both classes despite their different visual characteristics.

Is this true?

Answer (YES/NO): NO